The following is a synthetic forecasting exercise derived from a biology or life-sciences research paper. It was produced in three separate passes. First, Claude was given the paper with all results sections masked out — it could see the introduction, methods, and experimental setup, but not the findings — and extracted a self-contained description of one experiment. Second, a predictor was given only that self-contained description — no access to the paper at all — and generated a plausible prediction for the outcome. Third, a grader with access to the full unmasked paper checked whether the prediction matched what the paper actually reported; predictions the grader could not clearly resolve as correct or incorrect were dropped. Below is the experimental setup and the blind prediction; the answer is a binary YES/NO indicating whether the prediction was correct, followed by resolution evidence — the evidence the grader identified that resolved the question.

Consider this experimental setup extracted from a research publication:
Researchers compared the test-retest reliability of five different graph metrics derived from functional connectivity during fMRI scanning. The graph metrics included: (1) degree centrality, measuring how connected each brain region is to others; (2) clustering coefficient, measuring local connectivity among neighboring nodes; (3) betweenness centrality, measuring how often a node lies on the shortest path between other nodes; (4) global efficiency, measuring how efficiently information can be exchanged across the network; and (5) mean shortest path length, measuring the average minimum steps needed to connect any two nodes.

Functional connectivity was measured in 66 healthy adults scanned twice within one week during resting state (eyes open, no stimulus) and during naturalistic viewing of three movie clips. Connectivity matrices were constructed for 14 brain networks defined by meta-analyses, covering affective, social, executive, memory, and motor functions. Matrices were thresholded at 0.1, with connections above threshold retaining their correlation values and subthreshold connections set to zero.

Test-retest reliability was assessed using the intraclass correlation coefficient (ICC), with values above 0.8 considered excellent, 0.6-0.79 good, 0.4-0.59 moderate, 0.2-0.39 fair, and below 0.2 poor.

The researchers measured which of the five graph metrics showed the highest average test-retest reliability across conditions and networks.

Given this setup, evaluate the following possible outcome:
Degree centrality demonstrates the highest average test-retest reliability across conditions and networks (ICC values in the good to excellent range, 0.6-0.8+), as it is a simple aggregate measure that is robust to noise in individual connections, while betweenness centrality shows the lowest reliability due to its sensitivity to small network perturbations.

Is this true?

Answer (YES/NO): NO